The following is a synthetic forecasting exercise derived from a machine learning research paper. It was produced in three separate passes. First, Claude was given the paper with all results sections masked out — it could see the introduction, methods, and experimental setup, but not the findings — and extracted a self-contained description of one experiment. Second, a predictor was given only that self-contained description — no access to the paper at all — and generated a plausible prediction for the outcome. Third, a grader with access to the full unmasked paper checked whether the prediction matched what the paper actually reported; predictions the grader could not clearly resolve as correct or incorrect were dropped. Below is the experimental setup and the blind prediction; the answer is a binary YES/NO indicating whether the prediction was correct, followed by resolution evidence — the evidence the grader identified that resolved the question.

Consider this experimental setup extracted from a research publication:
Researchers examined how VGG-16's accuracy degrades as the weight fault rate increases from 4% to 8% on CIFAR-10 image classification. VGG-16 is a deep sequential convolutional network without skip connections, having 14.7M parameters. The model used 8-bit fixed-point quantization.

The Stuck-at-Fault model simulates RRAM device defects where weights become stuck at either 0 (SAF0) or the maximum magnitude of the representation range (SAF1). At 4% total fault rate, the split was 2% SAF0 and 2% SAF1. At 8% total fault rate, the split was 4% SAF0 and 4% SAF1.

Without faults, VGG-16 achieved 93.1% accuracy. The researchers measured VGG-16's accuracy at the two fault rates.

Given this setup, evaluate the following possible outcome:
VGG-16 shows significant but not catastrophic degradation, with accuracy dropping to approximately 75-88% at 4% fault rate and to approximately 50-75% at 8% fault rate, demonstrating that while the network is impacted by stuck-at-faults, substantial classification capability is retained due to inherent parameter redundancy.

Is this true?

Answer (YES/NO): NO